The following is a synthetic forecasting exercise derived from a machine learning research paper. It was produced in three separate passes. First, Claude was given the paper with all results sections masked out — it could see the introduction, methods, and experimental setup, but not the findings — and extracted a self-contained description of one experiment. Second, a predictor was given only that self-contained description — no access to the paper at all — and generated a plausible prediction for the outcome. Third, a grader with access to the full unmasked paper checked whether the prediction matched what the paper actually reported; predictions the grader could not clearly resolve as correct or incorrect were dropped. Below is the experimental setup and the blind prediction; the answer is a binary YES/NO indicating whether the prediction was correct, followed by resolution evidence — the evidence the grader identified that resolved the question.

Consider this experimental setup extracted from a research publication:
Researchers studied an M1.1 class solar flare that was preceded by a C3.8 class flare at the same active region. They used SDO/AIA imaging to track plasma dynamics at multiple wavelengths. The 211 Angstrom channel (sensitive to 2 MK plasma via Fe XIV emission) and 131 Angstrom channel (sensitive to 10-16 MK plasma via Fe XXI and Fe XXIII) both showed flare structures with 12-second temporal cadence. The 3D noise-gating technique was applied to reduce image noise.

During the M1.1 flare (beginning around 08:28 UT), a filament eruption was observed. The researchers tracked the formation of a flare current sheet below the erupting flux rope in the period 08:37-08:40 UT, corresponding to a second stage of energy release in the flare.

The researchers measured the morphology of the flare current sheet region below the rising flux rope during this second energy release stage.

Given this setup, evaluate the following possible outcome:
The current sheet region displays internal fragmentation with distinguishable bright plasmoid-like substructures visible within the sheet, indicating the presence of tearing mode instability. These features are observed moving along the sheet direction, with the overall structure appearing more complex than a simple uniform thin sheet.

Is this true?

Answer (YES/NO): YES